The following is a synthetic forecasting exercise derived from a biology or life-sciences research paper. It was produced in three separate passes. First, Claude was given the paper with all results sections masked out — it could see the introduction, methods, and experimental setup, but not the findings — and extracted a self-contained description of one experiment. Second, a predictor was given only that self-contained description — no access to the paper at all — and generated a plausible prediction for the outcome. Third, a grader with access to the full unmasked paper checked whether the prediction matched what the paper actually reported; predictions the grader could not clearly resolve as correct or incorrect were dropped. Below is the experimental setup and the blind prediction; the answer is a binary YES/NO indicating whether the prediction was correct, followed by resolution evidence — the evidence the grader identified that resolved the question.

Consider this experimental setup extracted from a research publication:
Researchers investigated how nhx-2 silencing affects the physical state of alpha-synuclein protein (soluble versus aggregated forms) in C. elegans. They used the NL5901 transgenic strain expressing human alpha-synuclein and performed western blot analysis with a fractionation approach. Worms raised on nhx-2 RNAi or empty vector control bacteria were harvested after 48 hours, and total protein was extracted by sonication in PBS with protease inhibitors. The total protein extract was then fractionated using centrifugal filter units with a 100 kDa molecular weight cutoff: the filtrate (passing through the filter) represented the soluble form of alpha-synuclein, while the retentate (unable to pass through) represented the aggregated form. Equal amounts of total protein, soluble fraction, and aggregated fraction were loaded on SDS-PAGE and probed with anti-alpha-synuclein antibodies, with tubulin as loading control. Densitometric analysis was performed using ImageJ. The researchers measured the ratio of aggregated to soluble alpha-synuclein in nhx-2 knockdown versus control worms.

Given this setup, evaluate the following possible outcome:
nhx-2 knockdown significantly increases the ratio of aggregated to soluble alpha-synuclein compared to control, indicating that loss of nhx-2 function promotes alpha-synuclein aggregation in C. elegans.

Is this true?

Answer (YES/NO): NO